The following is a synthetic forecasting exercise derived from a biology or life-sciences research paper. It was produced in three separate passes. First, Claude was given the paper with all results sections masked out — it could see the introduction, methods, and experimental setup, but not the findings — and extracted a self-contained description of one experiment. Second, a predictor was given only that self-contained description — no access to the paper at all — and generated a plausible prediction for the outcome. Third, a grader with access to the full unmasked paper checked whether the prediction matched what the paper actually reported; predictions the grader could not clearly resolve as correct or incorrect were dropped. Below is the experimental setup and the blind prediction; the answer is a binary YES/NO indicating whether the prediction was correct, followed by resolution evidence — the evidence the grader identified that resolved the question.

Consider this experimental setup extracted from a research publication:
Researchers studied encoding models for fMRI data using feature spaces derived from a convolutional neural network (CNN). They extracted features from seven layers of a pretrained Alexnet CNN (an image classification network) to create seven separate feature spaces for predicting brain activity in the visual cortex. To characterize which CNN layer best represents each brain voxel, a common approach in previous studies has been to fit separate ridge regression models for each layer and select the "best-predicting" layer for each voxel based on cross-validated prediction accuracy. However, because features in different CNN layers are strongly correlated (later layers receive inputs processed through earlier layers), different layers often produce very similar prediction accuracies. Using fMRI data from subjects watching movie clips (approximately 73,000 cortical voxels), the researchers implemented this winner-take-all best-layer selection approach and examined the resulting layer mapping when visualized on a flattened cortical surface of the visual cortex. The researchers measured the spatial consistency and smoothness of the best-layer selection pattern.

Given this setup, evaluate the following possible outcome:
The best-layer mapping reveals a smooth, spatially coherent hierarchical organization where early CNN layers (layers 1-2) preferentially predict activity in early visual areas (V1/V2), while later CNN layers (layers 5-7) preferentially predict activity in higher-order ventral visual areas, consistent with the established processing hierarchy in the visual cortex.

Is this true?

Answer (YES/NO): NO